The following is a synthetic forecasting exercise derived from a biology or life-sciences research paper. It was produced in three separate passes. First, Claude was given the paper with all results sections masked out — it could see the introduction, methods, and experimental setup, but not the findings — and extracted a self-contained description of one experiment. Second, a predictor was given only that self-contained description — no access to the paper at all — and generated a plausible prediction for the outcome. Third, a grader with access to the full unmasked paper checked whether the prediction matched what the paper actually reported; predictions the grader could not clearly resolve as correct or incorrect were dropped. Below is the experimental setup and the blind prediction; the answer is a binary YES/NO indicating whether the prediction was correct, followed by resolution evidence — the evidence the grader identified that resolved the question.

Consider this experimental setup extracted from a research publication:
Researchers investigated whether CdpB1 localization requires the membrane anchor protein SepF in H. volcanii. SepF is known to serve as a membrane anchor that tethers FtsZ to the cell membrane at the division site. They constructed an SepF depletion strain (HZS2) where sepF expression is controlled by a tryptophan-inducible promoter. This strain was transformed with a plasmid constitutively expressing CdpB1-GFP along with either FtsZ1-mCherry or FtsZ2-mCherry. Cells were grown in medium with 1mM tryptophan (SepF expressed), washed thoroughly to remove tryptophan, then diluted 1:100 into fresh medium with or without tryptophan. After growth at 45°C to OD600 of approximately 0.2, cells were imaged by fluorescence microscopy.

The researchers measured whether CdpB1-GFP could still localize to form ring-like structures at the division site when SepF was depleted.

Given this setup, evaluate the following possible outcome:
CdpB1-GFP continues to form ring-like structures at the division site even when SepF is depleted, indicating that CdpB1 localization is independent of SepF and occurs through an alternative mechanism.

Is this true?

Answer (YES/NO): NO